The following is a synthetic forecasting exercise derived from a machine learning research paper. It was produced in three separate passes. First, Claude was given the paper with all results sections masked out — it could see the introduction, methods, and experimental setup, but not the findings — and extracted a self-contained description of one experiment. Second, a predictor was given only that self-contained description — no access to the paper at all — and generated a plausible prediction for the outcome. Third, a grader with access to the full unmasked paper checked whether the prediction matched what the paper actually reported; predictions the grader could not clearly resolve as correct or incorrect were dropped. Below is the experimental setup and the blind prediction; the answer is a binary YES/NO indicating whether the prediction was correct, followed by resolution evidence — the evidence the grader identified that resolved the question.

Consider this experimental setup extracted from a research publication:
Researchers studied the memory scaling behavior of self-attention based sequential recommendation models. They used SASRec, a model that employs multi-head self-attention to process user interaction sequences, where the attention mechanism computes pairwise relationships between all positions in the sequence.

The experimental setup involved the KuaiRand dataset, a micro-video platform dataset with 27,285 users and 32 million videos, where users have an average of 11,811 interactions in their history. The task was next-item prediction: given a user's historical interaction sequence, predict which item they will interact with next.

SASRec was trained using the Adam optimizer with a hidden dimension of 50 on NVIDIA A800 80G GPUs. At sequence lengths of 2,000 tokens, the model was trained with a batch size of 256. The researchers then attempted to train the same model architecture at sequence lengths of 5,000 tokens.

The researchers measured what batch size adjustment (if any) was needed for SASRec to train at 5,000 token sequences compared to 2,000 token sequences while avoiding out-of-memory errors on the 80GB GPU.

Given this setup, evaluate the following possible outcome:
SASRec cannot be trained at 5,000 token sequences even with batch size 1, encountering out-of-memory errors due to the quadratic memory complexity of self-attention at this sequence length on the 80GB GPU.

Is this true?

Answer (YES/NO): NO